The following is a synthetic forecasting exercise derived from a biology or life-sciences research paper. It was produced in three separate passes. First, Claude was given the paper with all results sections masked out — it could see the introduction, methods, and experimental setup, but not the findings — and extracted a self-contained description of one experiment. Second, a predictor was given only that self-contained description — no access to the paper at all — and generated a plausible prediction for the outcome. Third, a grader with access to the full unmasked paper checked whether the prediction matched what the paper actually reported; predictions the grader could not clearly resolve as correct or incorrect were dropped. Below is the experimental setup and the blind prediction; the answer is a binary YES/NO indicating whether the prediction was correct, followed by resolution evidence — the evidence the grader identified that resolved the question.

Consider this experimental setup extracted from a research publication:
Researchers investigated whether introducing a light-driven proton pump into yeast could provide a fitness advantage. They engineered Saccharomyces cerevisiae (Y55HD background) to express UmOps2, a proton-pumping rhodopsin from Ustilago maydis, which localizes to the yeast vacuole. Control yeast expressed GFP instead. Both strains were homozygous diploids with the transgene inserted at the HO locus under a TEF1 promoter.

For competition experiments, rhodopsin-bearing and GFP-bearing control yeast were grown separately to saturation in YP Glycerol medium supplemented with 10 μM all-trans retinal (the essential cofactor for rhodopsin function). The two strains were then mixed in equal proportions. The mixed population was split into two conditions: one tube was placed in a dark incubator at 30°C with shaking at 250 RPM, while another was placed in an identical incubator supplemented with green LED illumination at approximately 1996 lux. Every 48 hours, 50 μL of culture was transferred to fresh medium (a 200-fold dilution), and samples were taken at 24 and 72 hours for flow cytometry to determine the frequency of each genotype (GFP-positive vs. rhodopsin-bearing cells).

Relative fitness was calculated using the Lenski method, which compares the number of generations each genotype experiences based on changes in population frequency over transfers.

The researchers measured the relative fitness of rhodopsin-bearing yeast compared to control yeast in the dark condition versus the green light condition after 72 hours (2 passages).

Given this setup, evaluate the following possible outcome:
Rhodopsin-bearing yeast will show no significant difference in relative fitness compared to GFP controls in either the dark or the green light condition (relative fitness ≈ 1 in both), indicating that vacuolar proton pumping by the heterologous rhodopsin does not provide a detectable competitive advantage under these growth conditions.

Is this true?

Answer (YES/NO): NO